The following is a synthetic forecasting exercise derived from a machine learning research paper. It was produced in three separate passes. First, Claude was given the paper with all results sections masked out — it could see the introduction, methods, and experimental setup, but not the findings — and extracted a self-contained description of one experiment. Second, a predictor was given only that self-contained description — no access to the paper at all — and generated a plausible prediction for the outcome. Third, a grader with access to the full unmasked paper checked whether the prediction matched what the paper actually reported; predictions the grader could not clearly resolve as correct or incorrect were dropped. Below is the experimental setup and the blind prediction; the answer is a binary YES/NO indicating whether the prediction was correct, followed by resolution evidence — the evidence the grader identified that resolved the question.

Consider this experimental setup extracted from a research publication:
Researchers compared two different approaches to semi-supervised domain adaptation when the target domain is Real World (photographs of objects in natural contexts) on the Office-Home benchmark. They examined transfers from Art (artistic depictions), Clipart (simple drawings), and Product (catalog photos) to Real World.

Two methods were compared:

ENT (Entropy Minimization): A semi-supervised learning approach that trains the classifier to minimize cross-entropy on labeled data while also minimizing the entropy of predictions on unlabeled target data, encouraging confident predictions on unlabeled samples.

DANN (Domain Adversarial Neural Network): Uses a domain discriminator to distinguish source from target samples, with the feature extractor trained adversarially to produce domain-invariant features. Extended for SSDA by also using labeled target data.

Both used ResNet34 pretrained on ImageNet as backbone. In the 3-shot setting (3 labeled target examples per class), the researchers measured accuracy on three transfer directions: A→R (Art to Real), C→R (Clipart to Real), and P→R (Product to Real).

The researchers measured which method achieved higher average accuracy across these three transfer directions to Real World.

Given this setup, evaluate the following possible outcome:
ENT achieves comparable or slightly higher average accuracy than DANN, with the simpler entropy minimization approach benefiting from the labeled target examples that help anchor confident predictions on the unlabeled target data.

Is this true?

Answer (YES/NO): YES